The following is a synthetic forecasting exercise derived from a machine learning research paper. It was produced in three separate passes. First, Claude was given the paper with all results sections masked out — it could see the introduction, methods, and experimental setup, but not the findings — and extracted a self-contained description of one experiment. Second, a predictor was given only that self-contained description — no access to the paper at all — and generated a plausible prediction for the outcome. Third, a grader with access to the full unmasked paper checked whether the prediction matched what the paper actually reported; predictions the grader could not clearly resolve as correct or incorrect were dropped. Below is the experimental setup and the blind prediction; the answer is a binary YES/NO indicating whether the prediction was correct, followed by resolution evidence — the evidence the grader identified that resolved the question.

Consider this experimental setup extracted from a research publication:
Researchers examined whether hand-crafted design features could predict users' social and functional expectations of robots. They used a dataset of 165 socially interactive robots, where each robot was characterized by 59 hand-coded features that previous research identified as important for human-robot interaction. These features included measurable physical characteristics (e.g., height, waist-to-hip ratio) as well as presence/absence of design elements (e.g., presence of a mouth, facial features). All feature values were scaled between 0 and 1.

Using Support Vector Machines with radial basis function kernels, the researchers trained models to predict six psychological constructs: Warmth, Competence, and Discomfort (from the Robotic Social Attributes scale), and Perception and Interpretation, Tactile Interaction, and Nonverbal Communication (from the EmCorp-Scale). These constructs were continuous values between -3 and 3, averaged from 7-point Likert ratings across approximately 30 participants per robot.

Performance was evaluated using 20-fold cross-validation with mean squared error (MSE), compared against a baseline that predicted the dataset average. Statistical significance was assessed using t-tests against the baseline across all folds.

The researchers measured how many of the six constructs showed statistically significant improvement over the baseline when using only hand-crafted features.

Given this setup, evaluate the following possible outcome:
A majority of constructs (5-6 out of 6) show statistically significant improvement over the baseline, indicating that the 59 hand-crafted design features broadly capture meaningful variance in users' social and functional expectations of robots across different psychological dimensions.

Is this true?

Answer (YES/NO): YES